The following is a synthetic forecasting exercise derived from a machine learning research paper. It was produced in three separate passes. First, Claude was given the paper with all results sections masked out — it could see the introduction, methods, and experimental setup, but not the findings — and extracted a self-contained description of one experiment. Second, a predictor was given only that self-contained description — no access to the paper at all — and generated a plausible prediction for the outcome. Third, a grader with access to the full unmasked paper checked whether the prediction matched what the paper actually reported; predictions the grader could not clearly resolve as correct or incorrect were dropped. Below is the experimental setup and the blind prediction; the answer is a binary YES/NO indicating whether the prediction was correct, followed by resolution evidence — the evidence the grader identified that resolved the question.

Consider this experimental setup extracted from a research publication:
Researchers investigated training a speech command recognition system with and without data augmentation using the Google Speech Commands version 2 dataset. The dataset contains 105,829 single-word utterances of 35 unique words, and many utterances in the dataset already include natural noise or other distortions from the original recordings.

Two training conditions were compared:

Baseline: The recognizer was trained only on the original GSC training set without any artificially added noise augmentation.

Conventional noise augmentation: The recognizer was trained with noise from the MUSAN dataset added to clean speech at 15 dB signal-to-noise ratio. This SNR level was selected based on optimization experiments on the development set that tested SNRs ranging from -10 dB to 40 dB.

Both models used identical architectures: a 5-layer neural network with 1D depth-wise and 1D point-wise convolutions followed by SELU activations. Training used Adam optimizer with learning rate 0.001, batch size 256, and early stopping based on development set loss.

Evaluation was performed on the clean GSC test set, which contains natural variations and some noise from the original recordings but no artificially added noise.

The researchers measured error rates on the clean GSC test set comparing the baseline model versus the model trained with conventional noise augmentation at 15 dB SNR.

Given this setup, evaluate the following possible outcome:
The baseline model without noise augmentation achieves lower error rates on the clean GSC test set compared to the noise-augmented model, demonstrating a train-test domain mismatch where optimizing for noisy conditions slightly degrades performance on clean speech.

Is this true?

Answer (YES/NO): NO